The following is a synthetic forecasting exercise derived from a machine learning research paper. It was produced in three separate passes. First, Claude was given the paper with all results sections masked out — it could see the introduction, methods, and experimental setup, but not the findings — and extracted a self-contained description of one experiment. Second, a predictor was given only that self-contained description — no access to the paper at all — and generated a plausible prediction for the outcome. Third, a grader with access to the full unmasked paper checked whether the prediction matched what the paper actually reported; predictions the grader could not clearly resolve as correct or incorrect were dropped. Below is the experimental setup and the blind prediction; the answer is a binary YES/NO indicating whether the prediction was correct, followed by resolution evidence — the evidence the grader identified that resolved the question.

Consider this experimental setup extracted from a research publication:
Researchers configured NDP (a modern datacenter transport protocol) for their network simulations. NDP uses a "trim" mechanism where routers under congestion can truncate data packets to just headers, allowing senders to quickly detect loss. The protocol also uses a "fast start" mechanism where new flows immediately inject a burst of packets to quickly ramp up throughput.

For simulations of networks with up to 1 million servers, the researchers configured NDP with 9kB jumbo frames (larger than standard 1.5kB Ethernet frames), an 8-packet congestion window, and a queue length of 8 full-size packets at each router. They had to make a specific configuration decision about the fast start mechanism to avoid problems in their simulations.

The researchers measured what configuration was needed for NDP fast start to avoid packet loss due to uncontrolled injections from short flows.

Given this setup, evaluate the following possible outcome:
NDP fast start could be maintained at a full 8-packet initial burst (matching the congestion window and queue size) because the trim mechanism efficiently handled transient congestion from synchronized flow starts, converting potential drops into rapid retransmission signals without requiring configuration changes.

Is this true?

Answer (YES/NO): NO